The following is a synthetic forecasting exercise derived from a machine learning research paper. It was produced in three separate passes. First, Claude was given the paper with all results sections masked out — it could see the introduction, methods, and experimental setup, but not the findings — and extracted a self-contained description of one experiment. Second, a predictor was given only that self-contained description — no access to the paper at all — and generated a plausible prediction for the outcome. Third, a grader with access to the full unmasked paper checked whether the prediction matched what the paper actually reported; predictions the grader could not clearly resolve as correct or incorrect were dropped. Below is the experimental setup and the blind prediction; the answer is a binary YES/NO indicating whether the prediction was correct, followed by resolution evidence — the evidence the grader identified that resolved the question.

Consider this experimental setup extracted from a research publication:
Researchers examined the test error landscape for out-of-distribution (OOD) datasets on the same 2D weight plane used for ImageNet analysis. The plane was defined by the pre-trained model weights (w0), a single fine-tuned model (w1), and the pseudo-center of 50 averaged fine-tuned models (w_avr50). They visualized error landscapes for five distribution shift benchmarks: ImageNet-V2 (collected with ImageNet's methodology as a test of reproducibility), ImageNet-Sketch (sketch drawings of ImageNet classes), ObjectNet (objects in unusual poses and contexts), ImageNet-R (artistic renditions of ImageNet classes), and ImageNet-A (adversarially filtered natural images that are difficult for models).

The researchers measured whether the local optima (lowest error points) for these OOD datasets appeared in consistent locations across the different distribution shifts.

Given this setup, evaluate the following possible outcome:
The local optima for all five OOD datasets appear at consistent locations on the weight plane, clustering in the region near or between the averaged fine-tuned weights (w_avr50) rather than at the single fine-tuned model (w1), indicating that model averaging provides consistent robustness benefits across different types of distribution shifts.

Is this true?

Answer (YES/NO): NO